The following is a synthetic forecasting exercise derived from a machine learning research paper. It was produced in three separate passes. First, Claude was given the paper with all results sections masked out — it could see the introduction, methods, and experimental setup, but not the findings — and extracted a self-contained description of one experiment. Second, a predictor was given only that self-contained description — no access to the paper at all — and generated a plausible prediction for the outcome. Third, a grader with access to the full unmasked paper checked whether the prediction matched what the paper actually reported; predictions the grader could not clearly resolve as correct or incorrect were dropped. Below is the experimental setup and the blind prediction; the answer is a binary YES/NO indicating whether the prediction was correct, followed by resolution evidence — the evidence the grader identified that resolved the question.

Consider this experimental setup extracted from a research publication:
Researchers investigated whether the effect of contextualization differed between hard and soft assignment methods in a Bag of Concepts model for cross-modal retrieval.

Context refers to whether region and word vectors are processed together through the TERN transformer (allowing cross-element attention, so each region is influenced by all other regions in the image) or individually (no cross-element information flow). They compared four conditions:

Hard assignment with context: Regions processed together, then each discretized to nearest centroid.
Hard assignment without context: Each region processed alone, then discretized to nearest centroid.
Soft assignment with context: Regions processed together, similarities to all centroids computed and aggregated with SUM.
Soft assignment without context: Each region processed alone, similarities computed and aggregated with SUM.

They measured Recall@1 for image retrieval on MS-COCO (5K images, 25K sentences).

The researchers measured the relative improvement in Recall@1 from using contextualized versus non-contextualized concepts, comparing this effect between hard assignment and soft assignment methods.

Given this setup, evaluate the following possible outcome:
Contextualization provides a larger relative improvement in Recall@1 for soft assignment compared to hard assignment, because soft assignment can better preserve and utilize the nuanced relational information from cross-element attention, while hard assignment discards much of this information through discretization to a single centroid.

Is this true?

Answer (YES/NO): NO